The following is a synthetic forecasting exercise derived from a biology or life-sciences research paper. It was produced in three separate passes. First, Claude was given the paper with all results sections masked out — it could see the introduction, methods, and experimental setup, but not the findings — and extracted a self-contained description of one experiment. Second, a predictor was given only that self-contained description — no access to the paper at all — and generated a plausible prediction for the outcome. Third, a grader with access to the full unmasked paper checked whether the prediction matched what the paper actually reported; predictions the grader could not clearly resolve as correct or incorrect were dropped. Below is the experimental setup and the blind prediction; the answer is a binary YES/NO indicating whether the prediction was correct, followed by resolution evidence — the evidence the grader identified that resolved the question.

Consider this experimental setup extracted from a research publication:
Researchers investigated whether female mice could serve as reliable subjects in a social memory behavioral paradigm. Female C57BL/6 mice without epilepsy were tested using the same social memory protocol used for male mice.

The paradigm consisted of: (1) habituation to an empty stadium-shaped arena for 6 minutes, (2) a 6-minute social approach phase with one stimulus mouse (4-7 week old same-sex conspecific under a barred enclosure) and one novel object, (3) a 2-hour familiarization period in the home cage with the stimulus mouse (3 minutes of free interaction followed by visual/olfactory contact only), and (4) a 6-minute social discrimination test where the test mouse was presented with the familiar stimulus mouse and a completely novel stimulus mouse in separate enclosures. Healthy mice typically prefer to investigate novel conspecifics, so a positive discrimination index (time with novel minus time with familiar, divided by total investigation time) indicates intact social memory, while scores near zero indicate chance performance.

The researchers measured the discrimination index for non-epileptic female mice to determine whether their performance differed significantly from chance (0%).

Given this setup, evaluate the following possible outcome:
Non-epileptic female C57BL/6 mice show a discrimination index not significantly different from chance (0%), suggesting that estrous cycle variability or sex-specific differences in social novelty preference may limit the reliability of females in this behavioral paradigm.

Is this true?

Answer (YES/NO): YES